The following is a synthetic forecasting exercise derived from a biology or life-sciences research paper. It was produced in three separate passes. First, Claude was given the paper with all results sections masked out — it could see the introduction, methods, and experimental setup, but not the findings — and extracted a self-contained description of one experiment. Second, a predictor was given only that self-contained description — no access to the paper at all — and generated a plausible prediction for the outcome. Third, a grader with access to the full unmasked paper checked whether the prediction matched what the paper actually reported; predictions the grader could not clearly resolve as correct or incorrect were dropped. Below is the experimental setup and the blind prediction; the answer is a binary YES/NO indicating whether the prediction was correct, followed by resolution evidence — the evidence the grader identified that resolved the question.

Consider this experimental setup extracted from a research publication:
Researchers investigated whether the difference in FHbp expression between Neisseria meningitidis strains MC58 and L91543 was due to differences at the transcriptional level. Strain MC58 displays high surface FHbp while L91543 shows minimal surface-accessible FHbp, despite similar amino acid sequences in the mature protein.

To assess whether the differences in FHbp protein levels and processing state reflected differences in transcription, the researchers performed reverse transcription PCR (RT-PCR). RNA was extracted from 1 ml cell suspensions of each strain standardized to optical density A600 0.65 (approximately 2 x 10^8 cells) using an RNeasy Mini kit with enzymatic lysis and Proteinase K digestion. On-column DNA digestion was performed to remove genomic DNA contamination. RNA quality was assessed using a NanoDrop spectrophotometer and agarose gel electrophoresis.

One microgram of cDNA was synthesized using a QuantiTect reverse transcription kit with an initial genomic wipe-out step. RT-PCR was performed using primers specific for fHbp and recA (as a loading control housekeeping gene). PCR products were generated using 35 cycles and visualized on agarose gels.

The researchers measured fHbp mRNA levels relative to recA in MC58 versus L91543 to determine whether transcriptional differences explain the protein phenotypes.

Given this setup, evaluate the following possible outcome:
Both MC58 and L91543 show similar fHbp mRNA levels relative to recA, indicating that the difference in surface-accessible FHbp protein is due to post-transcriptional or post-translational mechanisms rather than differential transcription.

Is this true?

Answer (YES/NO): NO